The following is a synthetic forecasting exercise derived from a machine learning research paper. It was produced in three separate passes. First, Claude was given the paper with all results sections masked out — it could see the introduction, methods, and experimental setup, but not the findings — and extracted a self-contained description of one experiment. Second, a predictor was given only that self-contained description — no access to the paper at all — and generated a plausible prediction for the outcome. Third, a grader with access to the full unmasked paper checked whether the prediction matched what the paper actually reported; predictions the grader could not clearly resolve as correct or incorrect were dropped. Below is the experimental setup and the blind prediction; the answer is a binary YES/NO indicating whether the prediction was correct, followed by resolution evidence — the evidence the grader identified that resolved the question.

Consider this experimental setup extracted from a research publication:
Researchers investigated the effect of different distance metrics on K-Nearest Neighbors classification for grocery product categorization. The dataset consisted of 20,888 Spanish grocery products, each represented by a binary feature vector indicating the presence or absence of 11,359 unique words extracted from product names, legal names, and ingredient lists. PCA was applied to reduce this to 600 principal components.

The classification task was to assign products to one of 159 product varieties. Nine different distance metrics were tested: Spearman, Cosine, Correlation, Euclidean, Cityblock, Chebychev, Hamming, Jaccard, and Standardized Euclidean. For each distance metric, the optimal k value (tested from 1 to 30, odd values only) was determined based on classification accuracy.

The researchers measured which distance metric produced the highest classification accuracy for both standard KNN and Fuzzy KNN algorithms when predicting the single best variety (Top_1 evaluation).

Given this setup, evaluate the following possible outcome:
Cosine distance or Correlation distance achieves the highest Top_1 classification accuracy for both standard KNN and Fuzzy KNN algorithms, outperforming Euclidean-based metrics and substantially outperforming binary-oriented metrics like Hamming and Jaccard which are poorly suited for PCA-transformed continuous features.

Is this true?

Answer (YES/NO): NO